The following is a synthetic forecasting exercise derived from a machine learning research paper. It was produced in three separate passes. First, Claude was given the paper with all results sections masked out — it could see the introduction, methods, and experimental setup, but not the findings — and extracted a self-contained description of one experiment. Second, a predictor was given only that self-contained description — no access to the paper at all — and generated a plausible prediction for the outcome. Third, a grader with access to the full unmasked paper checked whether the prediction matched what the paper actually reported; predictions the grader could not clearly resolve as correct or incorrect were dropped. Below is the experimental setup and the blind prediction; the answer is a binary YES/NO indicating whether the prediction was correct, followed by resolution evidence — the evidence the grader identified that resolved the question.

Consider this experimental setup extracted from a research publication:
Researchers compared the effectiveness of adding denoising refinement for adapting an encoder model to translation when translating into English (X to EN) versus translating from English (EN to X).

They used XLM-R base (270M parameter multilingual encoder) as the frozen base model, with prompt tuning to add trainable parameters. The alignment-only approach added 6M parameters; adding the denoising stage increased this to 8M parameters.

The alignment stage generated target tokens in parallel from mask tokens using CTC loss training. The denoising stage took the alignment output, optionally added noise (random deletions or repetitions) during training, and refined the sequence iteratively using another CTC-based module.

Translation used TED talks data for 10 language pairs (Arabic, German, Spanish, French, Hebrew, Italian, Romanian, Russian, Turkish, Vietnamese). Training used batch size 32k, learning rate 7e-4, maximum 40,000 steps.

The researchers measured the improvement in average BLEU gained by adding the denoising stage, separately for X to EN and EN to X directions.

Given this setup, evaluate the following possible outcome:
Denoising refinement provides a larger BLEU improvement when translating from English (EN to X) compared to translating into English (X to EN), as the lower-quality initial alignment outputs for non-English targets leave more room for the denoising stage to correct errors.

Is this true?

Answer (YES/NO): NO